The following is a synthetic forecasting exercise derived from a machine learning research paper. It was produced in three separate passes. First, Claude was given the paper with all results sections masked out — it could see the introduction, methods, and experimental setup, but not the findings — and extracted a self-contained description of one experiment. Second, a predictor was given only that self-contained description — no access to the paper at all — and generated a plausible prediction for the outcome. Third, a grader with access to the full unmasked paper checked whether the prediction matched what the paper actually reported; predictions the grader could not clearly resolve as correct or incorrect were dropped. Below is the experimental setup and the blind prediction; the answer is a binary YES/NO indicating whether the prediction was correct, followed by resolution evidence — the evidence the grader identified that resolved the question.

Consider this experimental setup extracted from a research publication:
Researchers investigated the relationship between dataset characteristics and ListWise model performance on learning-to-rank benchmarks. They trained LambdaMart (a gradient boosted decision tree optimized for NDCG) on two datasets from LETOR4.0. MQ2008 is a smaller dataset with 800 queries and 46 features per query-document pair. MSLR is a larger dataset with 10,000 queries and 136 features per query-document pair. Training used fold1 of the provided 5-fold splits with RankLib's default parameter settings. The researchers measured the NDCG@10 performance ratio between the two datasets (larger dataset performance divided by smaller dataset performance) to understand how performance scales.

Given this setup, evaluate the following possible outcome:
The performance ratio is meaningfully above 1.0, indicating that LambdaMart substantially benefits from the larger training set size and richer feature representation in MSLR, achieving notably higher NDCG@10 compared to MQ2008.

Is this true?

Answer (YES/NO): NO